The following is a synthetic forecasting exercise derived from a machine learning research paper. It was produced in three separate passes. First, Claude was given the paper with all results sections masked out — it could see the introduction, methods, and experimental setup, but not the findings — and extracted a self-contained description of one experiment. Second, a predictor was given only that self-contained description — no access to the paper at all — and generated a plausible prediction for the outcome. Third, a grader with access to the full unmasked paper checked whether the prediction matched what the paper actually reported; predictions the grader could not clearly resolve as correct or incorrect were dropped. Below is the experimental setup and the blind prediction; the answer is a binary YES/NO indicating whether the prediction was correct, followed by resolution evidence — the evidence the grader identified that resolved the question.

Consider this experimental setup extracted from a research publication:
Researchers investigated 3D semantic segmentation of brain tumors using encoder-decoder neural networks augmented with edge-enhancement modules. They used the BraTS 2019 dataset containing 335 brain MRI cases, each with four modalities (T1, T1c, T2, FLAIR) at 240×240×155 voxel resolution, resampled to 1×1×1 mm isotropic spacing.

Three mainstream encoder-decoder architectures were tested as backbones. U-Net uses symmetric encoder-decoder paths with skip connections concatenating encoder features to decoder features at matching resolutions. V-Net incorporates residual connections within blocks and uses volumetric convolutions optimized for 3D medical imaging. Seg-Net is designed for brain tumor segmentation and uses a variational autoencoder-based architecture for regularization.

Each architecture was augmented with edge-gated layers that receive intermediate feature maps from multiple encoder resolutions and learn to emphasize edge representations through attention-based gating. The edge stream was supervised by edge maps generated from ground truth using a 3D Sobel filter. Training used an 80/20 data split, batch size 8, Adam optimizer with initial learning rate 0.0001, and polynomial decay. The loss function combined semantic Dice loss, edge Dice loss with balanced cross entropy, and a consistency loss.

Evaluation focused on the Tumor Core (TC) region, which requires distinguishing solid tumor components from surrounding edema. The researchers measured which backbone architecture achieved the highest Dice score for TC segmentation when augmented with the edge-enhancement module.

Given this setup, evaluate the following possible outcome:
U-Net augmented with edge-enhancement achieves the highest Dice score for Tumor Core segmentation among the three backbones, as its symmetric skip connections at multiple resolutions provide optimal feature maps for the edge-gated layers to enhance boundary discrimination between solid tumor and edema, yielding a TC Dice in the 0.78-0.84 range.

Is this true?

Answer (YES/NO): NO